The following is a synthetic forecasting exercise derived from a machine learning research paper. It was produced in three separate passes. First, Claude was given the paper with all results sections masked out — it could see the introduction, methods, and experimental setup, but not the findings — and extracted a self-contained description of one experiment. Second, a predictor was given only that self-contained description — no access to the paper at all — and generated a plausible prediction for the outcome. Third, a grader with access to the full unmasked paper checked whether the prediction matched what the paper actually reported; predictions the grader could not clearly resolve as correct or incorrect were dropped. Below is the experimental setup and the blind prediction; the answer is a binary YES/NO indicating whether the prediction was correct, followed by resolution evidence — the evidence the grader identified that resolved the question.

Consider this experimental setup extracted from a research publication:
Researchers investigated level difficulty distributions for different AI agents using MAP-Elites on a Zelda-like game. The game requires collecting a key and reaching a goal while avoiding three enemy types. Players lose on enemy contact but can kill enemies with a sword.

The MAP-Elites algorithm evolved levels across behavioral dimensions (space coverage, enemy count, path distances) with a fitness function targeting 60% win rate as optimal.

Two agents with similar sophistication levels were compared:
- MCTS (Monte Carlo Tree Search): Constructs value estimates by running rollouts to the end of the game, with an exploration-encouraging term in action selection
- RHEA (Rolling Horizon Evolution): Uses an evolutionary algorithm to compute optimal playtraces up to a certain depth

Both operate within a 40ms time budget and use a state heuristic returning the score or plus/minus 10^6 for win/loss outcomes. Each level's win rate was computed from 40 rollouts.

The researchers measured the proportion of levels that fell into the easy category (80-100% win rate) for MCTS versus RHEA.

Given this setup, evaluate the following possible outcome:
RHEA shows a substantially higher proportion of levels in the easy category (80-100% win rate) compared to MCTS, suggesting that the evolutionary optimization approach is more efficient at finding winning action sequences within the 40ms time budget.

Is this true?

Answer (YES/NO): NO